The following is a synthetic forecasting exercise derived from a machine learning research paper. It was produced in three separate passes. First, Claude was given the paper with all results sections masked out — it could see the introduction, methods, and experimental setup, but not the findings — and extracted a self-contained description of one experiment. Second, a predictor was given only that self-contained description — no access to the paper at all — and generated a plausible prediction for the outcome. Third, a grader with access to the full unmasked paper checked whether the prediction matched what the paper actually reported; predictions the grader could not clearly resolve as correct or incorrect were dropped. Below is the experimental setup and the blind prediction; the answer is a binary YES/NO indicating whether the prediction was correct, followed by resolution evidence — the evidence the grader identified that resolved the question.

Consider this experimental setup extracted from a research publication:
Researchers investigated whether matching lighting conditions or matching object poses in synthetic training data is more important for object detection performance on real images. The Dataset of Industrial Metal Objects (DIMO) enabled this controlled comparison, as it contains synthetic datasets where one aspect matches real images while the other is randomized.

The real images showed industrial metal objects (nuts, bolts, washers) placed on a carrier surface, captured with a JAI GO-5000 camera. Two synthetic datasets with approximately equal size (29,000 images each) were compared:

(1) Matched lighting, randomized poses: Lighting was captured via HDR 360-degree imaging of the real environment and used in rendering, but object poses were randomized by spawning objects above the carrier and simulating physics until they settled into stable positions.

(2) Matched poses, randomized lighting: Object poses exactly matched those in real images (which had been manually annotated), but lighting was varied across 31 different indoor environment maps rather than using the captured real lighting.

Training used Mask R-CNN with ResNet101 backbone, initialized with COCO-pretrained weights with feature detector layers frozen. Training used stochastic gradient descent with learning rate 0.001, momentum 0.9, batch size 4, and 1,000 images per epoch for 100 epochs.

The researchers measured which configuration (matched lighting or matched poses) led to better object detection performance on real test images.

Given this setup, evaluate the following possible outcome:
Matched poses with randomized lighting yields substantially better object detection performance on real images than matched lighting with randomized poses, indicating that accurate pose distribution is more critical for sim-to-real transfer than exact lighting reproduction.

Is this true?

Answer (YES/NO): YES